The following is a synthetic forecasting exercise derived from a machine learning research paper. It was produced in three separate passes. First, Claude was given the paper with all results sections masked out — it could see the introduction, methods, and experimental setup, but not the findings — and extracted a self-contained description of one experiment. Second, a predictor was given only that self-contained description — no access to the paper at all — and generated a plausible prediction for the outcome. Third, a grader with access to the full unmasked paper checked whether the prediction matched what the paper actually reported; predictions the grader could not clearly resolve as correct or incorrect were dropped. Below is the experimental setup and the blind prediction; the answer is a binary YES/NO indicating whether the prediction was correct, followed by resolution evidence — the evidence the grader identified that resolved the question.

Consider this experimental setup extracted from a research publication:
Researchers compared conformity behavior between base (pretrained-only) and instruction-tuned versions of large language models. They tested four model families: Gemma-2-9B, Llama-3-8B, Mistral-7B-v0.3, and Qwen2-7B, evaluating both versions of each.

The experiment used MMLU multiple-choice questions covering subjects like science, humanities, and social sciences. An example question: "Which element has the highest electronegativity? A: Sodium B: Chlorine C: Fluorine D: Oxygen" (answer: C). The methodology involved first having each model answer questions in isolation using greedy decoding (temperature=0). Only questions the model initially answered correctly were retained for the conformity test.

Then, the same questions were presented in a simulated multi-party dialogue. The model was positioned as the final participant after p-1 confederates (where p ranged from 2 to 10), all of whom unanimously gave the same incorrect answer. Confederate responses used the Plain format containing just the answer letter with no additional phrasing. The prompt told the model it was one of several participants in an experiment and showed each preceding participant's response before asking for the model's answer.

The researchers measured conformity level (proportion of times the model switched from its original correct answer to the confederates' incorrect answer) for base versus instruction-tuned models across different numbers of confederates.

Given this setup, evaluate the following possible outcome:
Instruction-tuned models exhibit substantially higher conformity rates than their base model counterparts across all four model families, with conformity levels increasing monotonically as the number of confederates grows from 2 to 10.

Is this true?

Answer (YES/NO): NO